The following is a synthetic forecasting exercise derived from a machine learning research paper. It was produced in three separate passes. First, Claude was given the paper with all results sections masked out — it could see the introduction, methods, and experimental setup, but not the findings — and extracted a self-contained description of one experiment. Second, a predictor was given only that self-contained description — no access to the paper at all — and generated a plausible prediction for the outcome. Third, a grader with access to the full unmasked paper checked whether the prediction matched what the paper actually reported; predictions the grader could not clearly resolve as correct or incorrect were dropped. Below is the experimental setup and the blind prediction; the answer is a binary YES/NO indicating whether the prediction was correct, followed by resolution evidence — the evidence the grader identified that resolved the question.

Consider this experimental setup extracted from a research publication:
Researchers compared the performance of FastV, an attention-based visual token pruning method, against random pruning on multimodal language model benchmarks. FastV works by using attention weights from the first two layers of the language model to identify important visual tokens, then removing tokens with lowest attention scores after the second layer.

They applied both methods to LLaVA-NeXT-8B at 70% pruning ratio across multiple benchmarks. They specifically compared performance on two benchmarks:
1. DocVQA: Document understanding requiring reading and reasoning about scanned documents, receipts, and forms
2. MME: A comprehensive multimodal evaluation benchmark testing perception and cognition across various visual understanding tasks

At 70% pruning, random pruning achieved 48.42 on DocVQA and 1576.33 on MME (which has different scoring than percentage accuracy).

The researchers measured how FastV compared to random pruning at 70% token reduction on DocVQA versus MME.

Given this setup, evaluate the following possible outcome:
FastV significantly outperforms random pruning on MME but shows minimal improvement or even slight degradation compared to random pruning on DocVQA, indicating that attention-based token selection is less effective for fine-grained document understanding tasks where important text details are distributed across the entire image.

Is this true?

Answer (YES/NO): NO